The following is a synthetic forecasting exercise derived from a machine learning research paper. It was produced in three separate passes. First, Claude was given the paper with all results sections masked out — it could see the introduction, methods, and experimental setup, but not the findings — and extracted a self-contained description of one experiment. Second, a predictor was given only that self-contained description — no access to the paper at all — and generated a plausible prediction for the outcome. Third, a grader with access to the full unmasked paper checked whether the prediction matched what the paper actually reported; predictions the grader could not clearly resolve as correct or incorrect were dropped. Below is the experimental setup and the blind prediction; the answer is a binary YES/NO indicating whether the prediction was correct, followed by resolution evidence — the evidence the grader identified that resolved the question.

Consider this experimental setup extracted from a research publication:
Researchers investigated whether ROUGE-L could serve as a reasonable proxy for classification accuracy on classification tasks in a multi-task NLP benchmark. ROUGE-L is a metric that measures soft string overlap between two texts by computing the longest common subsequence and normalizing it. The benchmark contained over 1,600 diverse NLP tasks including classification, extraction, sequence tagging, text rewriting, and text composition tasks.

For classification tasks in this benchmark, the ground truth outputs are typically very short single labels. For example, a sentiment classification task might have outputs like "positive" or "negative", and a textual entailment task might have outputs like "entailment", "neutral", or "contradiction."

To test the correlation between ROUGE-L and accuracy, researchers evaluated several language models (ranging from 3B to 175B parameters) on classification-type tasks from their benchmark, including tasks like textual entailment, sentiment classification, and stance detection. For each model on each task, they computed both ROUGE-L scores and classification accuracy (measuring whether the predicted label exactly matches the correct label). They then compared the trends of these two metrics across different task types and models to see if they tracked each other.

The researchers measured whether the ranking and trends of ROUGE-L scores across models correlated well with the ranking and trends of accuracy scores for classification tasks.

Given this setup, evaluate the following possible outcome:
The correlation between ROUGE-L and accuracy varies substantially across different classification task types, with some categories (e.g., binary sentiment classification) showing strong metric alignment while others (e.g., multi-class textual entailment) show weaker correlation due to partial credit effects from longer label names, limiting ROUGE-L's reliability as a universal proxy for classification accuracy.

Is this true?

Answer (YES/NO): NO